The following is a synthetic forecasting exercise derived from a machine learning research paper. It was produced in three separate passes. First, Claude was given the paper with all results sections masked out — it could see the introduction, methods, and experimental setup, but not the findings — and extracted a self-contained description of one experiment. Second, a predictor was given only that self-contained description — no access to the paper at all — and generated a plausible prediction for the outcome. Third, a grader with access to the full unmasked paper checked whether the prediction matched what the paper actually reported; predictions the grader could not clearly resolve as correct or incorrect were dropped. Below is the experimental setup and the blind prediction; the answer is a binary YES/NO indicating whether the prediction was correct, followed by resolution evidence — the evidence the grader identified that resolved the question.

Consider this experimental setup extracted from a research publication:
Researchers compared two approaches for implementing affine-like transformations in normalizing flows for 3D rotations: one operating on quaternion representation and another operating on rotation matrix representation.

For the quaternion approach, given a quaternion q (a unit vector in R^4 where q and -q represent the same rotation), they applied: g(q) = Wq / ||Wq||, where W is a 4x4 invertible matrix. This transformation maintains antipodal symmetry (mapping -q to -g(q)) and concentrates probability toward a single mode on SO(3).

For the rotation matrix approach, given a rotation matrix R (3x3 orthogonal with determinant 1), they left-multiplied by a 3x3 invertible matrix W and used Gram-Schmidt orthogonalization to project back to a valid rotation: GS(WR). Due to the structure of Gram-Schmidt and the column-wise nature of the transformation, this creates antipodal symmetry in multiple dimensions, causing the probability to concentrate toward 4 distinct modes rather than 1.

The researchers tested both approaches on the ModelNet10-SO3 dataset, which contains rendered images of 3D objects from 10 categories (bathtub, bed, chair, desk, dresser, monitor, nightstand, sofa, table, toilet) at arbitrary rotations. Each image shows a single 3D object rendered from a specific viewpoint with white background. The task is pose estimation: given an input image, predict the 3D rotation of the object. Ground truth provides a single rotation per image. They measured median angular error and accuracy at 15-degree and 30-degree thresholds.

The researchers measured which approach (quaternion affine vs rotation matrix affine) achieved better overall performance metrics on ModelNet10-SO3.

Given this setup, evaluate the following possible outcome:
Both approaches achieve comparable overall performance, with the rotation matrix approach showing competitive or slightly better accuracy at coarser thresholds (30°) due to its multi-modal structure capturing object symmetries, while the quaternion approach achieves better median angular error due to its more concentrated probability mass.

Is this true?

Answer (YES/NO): NO